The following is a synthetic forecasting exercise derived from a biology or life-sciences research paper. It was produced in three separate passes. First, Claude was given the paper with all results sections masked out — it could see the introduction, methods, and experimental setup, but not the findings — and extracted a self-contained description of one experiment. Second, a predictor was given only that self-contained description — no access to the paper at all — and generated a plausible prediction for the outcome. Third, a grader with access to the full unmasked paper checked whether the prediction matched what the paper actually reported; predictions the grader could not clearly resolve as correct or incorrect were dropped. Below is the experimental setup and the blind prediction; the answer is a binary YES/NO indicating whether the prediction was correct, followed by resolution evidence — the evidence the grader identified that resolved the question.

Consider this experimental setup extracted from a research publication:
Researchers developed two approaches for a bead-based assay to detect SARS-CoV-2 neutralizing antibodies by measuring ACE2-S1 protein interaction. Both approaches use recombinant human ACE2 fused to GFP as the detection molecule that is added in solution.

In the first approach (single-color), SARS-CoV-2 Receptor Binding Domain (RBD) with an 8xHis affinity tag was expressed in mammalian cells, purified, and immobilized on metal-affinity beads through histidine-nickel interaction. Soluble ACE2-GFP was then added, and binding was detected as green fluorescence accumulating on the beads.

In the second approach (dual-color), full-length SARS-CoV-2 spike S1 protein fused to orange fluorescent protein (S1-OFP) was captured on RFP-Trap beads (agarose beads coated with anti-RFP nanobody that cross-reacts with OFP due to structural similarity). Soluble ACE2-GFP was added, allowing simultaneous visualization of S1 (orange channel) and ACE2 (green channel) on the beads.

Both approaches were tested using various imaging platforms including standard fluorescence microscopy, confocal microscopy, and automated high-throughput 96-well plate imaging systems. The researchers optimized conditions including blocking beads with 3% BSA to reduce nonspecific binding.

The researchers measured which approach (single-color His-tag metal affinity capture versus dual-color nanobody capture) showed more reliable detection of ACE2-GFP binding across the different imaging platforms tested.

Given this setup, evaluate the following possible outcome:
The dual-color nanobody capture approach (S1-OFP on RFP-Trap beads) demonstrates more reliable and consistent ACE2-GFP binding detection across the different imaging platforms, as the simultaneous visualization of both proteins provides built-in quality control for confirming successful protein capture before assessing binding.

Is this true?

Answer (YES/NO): YES